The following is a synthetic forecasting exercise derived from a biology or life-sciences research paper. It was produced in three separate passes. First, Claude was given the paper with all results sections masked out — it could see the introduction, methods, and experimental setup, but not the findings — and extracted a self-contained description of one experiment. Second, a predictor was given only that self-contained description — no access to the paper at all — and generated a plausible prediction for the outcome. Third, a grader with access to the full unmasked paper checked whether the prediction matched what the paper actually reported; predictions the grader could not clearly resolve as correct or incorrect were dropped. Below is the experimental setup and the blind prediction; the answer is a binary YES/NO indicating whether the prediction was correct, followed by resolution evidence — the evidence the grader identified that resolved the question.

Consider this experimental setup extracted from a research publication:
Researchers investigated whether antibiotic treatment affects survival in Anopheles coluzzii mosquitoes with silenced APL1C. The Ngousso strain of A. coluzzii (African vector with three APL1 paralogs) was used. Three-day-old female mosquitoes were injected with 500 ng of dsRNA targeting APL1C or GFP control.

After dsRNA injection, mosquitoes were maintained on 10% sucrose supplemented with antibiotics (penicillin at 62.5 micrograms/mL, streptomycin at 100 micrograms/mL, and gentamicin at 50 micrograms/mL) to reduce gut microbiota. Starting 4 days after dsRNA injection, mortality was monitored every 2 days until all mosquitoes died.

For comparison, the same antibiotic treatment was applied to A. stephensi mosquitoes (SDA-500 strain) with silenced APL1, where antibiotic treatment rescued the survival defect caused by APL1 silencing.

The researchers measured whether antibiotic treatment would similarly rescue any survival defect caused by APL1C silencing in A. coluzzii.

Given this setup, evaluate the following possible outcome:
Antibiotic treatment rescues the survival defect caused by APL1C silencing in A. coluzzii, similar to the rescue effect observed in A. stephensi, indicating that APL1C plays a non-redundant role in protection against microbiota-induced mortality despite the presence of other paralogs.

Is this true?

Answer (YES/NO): NO